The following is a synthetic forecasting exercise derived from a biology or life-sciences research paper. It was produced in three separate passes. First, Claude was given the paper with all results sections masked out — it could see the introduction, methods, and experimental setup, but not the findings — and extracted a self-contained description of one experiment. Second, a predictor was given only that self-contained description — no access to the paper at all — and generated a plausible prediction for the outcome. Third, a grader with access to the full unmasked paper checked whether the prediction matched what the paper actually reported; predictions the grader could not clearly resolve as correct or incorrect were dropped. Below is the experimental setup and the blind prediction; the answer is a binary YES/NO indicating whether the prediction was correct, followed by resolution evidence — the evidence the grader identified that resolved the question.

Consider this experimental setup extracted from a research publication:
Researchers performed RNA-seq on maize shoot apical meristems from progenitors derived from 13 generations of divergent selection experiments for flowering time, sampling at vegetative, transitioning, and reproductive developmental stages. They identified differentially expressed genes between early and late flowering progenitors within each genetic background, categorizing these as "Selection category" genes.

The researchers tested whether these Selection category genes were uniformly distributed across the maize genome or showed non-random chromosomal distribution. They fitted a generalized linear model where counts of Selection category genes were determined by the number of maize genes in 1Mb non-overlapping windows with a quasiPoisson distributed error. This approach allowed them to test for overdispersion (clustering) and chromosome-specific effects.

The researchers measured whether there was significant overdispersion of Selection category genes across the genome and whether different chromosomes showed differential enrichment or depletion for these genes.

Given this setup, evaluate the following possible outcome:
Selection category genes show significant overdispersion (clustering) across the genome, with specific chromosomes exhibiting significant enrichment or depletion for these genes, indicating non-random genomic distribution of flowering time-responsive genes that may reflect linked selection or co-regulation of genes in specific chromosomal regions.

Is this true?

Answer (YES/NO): YES